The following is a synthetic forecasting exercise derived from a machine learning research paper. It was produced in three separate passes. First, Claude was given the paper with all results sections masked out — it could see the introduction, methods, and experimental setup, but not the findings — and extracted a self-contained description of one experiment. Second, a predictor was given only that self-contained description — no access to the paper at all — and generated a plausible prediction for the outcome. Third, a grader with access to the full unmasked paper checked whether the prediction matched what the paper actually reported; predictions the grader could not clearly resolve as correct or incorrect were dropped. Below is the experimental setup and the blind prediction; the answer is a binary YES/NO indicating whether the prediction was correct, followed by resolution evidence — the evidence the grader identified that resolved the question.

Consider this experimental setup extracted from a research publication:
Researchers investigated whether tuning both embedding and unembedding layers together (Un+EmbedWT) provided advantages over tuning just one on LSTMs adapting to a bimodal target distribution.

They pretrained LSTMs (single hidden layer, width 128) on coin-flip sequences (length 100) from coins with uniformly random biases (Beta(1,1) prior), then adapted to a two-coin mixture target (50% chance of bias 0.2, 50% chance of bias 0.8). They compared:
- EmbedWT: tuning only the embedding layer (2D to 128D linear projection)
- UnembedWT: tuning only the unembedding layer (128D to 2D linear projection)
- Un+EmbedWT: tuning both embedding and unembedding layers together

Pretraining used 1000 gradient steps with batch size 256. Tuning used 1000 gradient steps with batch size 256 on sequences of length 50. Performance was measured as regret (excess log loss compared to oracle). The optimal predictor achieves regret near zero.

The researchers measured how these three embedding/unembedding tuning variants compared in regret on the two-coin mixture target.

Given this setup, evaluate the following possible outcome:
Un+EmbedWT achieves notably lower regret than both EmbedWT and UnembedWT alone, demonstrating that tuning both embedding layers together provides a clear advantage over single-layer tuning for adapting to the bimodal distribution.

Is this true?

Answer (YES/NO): NO